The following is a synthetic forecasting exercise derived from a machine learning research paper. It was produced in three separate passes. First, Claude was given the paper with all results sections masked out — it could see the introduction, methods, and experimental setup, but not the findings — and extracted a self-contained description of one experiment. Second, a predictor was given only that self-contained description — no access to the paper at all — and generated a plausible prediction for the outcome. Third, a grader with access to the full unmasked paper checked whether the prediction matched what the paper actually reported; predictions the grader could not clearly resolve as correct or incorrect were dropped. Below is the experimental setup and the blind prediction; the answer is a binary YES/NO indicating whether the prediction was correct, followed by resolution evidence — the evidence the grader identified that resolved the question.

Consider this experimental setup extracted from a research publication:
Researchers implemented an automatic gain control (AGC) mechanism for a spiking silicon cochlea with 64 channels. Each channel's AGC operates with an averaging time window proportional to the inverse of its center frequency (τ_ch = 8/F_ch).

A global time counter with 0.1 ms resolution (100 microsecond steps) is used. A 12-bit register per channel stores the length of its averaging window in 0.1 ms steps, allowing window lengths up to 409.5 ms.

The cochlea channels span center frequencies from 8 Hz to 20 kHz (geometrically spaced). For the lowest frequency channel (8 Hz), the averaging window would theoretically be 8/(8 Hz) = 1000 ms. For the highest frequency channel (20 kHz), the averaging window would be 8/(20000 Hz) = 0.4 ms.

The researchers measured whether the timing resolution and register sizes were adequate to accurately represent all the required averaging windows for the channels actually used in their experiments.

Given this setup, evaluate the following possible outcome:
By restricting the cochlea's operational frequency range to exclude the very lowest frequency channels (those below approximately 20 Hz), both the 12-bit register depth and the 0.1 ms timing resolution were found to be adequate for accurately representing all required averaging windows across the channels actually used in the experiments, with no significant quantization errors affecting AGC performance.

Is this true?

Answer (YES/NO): NO